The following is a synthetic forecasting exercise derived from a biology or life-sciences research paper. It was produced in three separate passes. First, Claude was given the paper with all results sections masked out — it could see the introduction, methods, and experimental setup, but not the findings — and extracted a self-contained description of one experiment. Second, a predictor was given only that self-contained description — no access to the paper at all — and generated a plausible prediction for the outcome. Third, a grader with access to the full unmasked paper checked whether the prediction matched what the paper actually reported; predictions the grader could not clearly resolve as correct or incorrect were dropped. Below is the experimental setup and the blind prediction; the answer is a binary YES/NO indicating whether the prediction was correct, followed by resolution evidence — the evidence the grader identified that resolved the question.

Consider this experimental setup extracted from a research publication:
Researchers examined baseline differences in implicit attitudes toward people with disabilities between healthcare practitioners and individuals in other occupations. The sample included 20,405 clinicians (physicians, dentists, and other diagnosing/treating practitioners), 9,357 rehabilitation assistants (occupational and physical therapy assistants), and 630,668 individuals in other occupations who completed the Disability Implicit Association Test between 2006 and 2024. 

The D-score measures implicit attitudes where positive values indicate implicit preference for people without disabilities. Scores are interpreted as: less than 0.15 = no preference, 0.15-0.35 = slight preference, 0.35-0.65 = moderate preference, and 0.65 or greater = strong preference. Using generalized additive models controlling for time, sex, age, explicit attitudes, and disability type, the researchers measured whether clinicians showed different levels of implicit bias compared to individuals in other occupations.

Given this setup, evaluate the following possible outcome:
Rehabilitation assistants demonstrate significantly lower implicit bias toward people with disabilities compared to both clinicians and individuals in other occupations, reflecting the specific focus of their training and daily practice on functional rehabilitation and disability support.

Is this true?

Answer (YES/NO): NO